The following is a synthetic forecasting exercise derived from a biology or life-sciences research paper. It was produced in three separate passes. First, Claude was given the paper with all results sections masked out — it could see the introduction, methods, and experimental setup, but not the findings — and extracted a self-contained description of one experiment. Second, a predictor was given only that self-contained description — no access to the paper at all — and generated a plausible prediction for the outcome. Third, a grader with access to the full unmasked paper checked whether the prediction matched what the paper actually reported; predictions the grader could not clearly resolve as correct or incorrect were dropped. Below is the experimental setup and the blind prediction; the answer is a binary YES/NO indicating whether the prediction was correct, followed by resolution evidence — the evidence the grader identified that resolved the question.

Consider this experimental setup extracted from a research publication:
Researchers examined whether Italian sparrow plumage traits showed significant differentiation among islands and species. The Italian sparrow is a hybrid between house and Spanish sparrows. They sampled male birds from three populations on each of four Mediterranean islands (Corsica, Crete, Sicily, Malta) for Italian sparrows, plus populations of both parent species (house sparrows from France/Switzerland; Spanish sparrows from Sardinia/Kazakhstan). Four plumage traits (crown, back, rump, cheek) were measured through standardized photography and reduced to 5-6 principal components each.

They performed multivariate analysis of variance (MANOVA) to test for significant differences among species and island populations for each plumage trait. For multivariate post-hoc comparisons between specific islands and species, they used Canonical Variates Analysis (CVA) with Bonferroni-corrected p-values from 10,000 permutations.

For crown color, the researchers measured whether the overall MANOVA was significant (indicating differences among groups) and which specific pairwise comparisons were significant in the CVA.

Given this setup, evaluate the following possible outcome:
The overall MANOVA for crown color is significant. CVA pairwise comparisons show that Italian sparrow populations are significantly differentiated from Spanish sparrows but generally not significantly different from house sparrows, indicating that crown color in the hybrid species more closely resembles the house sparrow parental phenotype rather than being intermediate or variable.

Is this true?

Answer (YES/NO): NO